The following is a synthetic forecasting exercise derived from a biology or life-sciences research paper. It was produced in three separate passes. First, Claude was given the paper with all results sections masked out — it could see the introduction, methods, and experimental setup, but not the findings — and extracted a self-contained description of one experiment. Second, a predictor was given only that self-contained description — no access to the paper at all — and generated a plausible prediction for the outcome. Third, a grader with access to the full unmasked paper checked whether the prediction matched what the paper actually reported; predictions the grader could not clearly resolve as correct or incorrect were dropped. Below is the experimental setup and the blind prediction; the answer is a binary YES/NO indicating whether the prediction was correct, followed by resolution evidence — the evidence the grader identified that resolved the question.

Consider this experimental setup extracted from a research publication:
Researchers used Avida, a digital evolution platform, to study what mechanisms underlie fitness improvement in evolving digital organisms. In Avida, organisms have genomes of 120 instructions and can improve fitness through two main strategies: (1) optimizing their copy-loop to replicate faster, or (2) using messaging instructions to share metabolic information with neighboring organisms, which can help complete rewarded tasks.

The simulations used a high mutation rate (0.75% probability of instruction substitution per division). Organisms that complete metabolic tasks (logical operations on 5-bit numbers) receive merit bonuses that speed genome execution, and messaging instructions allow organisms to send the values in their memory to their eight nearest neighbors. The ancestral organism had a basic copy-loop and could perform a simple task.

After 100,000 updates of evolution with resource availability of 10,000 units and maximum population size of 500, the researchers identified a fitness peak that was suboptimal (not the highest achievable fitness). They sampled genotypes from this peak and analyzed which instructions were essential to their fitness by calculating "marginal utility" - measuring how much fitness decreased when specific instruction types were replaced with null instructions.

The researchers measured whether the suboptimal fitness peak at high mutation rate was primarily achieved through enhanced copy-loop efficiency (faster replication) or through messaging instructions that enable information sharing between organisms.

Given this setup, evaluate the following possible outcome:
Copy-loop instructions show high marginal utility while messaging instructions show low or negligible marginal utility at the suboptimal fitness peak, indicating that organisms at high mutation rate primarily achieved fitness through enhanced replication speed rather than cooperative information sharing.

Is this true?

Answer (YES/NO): NO